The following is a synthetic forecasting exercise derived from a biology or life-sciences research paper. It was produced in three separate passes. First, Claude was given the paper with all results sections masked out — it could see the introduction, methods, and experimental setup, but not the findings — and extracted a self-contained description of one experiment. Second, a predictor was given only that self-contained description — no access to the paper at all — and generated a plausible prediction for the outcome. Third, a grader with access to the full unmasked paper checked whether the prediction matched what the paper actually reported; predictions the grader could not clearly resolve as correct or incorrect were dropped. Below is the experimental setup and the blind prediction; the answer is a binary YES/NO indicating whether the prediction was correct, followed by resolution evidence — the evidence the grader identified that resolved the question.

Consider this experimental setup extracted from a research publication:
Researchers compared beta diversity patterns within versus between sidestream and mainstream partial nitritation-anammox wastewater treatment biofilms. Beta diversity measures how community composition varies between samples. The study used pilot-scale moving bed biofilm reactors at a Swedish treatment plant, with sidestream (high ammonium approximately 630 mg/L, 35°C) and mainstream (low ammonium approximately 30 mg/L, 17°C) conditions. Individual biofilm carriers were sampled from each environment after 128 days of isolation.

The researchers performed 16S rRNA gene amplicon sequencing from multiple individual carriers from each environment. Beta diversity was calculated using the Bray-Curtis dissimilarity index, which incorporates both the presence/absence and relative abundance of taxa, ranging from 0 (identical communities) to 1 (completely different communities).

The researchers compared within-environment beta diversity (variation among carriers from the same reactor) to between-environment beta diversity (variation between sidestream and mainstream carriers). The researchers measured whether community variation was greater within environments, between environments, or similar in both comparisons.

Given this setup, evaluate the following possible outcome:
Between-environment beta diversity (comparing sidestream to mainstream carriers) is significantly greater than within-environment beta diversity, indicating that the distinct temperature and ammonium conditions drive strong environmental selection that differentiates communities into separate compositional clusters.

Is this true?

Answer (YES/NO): YES